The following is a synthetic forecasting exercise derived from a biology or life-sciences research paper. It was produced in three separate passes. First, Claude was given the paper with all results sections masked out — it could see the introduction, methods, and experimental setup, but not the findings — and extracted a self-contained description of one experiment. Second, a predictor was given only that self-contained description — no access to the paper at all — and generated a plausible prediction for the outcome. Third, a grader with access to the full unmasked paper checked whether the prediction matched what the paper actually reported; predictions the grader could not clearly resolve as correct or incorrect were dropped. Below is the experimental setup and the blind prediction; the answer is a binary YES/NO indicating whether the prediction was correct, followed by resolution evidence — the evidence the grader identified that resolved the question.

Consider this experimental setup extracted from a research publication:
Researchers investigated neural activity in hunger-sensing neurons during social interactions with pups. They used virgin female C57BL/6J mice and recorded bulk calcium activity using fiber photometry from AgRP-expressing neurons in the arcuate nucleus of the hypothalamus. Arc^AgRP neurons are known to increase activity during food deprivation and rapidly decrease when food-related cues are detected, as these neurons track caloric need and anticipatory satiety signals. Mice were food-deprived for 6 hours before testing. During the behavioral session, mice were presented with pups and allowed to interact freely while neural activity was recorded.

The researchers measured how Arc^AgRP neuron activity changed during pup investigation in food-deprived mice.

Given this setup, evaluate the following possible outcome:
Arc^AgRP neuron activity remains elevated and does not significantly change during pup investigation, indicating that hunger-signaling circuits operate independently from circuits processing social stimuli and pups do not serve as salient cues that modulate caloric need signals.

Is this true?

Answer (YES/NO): NO